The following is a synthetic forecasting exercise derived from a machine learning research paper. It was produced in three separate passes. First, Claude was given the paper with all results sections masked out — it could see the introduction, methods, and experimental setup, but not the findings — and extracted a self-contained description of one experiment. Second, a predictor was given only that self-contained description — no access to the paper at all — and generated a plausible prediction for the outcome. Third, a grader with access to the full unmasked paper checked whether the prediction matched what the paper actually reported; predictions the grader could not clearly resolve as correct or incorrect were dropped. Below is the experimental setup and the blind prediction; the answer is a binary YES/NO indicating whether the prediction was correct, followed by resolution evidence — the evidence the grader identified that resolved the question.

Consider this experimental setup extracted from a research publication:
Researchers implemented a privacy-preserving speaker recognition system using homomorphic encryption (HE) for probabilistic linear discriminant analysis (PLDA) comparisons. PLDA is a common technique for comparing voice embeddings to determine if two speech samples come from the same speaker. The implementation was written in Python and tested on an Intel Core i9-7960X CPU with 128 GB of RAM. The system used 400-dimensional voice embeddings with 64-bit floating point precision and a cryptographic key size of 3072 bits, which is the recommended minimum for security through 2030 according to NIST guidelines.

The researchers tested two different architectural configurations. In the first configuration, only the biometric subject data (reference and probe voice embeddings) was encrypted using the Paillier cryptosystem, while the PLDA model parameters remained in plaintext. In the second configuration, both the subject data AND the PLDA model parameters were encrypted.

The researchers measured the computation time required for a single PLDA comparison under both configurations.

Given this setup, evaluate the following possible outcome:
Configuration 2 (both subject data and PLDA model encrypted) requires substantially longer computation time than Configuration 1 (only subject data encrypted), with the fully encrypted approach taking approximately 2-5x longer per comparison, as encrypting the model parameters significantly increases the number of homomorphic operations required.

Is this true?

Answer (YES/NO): NO